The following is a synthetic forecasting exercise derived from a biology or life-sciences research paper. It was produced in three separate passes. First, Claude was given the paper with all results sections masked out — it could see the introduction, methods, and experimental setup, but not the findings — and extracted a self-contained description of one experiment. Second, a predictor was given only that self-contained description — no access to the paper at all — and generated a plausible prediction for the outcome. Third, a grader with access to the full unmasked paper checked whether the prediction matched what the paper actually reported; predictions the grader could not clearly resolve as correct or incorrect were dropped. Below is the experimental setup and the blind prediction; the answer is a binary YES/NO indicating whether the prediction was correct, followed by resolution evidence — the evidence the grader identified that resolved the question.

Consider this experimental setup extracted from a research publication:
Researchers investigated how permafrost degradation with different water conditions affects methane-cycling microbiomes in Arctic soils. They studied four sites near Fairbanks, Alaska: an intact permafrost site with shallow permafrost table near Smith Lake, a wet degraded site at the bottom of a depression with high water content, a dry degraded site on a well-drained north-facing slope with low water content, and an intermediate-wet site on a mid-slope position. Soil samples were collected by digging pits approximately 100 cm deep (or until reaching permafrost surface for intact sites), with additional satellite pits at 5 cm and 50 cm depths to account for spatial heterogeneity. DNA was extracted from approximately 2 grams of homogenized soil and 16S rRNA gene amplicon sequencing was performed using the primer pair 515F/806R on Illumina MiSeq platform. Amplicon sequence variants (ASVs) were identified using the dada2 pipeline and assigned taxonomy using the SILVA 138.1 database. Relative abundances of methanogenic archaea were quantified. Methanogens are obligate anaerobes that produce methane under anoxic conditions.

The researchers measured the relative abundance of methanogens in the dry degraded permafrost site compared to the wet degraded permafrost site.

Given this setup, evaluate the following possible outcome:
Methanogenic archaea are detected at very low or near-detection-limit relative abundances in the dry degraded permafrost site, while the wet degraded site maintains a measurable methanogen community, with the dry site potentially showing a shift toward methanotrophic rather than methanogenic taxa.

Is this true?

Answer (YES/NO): NO